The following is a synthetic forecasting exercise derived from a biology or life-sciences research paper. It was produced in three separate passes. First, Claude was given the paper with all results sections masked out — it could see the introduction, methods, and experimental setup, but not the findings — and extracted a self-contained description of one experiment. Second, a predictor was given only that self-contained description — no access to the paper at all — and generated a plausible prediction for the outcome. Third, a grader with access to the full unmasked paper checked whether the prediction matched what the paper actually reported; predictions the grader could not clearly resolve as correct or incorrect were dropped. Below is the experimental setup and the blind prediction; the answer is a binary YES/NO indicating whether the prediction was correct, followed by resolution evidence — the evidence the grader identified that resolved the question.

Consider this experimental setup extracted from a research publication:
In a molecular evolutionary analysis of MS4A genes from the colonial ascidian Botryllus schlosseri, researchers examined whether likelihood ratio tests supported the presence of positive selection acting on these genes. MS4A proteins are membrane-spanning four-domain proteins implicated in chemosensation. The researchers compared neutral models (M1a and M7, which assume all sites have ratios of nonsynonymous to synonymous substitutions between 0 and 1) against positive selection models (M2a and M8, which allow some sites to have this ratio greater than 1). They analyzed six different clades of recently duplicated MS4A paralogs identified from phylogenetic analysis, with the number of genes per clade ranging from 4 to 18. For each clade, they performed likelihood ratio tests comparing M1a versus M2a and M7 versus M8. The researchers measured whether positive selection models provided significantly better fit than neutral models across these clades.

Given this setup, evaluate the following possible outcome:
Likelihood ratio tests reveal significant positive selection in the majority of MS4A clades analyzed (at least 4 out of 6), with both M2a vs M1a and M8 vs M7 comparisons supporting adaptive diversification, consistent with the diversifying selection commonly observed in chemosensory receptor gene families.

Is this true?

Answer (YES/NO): YES